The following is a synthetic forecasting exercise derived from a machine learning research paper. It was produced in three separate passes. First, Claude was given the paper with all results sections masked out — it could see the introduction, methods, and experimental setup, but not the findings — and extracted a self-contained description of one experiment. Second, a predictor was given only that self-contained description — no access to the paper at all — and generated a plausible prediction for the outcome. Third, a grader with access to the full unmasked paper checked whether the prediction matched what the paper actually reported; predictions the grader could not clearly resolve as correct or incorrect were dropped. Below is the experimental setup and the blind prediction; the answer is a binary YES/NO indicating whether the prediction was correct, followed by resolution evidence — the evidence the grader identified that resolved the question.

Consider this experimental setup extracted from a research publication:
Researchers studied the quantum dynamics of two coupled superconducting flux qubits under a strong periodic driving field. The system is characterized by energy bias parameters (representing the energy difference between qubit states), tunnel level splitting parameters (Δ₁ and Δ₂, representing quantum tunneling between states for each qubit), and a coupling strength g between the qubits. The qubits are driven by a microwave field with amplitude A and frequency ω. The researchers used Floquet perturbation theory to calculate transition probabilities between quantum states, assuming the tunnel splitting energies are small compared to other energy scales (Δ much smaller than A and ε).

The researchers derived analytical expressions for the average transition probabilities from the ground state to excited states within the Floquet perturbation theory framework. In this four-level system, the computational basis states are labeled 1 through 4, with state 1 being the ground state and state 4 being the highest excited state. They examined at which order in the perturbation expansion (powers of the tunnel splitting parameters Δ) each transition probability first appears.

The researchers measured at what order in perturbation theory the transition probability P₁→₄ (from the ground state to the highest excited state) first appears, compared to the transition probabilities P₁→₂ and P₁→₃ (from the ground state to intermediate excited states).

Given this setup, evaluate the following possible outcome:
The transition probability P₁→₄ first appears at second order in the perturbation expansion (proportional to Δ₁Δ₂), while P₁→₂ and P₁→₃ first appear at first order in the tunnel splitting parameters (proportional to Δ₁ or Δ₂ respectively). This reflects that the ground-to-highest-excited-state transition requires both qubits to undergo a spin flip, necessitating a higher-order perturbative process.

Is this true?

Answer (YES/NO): NO